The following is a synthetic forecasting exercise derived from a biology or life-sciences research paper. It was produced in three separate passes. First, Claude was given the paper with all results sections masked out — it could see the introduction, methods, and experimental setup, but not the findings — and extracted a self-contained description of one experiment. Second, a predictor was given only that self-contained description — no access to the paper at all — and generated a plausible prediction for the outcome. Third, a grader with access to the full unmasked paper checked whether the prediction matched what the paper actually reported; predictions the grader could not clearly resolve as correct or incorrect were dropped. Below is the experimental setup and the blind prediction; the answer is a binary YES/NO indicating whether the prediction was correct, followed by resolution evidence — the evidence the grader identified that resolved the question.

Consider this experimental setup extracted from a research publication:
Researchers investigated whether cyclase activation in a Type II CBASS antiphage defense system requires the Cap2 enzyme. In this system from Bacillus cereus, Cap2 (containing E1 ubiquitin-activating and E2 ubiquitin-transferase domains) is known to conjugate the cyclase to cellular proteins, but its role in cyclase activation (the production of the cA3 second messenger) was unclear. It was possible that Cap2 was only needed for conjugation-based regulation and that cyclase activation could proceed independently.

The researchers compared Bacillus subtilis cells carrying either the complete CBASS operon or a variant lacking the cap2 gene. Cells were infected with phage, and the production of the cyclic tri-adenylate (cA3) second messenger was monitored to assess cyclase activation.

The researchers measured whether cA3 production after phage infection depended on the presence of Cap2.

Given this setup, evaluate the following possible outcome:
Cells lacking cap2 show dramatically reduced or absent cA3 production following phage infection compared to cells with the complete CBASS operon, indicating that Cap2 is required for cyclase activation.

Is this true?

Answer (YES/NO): YES